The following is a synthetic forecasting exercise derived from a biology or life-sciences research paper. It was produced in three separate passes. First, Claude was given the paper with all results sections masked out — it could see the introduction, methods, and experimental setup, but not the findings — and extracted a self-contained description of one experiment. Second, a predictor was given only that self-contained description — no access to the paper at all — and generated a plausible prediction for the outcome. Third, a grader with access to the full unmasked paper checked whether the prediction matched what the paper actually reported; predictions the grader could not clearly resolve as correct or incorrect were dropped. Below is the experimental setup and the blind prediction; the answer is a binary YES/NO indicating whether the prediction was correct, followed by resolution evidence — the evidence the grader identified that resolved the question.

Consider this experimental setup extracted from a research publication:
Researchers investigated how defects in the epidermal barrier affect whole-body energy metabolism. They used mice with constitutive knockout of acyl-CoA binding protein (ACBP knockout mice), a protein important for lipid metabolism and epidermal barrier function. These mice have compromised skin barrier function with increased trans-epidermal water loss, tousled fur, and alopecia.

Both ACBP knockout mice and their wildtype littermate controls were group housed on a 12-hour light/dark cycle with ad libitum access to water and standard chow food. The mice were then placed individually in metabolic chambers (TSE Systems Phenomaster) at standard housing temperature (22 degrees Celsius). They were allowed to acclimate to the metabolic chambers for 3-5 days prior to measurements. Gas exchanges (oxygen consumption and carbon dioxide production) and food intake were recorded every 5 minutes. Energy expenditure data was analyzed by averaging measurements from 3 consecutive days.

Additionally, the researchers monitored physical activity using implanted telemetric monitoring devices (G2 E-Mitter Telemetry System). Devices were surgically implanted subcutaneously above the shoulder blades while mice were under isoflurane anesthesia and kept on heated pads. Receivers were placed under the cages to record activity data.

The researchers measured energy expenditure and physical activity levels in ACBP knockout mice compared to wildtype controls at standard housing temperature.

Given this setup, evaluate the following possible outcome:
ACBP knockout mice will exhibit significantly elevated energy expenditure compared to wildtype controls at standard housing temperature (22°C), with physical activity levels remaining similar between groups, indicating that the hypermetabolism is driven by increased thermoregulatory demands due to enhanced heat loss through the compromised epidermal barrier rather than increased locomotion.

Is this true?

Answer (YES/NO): YES